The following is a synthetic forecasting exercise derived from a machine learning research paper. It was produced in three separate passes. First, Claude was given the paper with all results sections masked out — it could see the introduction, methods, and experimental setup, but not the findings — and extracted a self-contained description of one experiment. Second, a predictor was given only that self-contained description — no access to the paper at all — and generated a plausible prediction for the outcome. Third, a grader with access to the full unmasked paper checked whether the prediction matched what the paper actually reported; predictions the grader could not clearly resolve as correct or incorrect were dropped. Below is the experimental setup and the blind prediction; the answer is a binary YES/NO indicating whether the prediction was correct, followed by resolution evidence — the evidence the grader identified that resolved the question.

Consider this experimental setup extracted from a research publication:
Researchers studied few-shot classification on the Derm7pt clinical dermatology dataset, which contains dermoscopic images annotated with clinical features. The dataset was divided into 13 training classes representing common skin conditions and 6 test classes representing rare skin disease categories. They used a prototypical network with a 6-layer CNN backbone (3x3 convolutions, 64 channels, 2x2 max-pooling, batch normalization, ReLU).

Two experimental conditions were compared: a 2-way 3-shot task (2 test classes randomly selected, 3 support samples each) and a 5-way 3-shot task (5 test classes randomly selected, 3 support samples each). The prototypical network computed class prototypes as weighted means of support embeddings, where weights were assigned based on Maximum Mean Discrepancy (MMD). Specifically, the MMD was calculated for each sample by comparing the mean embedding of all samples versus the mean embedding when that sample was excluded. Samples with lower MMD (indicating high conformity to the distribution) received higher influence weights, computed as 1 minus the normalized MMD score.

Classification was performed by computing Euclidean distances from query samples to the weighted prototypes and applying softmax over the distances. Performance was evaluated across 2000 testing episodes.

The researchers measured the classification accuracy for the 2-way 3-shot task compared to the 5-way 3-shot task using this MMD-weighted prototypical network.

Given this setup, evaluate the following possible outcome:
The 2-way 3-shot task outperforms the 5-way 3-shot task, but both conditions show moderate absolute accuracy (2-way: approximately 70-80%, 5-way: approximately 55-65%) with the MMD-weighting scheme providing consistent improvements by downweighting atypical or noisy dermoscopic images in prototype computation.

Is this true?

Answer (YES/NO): NO